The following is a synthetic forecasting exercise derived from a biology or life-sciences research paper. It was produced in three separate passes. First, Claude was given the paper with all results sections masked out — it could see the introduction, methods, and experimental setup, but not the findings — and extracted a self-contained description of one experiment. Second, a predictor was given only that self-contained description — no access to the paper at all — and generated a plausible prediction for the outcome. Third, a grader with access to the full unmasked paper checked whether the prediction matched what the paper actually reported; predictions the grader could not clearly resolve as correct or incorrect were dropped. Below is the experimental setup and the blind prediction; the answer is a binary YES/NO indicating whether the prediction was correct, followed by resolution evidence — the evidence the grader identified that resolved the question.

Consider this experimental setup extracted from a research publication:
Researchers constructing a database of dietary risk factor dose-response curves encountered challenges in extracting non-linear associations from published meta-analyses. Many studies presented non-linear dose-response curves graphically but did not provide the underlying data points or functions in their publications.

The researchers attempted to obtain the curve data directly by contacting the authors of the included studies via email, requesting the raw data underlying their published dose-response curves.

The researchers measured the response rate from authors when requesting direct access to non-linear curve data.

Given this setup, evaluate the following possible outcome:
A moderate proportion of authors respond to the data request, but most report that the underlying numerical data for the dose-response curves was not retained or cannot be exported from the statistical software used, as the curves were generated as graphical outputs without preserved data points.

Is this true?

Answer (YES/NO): NO